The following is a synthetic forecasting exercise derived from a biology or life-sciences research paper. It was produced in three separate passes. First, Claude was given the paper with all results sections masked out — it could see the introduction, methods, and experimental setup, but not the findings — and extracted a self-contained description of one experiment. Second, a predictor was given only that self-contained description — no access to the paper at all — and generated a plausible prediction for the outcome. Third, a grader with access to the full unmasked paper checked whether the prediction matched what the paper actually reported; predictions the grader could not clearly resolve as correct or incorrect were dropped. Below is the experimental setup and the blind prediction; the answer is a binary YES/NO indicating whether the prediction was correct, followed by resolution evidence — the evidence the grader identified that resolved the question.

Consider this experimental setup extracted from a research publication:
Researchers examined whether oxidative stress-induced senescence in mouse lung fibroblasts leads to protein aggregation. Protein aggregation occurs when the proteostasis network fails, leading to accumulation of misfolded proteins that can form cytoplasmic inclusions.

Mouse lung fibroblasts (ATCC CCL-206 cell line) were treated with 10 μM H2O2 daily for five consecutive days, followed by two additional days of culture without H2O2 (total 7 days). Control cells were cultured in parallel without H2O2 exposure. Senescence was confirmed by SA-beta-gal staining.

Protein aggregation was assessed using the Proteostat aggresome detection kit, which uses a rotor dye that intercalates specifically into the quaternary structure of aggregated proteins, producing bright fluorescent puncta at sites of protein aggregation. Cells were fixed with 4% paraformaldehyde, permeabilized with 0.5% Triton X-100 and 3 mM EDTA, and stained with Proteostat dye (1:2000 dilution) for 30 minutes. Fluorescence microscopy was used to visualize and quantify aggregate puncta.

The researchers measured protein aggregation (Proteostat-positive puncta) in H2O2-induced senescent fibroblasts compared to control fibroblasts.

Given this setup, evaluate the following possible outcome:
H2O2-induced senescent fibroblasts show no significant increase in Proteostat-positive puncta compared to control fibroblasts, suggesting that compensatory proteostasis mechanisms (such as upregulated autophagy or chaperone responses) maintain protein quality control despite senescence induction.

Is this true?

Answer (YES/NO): NO